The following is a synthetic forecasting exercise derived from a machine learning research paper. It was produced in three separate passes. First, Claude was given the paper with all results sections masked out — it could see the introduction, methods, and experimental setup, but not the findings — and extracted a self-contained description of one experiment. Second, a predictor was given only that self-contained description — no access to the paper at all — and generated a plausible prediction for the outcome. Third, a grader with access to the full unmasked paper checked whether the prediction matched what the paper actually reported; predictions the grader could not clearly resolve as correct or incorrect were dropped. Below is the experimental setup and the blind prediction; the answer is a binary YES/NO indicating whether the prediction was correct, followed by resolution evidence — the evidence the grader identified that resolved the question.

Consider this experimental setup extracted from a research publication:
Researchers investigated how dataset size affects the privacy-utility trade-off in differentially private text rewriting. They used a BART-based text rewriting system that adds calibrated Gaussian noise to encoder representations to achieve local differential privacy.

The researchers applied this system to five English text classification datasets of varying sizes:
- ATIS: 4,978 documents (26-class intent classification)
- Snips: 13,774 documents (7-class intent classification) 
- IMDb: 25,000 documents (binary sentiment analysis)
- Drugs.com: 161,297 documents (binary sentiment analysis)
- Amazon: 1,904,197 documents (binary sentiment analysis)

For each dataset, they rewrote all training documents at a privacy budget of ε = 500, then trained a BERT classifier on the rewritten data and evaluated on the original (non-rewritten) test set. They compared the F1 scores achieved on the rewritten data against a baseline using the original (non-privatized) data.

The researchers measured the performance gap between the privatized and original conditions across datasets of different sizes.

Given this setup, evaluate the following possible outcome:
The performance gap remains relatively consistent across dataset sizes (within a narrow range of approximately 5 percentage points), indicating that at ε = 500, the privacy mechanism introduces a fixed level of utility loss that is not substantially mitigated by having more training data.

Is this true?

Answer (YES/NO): NO